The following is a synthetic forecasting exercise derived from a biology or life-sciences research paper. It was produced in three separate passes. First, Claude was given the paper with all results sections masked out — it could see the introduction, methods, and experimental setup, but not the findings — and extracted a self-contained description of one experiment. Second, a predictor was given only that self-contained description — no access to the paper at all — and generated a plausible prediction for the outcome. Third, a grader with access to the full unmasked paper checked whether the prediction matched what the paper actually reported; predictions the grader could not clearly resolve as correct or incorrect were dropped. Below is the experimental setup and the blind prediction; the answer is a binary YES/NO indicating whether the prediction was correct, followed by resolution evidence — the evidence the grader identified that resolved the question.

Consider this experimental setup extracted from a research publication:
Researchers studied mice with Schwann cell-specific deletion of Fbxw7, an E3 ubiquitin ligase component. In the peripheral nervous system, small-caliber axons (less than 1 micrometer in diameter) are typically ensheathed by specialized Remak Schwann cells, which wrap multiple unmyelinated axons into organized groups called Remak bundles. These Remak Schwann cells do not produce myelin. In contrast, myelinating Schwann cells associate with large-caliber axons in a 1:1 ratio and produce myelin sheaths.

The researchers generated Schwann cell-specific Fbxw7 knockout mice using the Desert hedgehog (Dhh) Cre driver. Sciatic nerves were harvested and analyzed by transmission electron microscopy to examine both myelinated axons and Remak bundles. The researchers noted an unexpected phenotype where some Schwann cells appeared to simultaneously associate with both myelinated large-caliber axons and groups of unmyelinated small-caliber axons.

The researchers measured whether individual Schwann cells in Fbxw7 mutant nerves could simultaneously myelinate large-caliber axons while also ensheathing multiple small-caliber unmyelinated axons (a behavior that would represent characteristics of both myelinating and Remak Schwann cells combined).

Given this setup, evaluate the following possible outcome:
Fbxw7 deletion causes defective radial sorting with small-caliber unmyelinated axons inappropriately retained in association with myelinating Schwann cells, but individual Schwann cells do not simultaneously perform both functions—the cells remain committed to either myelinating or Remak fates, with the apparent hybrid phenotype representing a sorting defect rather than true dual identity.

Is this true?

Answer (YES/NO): NO